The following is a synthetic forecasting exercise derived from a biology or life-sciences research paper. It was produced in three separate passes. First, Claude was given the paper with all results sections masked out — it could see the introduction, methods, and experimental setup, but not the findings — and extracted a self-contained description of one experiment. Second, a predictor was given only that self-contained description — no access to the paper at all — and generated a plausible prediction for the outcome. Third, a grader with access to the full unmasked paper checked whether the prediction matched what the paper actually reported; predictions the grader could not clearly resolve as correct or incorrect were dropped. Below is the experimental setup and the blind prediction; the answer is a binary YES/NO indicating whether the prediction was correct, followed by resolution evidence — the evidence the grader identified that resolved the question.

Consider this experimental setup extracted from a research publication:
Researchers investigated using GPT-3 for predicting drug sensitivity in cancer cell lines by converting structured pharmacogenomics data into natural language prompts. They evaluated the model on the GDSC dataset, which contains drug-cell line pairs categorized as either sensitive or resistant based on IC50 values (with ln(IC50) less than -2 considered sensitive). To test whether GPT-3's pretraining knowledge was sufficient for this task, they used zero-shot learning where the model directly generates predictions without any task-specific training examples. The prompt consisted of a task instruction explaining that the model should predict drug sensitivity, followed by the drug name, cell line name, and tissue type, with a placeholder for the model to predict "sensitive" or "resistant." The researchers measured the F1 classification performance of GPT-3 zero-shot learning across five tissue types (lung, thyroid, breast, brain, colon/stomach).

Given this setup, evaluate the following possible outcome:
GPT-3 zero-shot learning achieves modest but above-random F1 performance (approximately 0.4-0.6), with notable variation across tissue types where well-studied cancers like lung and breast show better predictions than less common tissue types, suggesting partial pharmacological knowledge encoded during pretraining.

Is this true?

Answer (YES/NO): NO